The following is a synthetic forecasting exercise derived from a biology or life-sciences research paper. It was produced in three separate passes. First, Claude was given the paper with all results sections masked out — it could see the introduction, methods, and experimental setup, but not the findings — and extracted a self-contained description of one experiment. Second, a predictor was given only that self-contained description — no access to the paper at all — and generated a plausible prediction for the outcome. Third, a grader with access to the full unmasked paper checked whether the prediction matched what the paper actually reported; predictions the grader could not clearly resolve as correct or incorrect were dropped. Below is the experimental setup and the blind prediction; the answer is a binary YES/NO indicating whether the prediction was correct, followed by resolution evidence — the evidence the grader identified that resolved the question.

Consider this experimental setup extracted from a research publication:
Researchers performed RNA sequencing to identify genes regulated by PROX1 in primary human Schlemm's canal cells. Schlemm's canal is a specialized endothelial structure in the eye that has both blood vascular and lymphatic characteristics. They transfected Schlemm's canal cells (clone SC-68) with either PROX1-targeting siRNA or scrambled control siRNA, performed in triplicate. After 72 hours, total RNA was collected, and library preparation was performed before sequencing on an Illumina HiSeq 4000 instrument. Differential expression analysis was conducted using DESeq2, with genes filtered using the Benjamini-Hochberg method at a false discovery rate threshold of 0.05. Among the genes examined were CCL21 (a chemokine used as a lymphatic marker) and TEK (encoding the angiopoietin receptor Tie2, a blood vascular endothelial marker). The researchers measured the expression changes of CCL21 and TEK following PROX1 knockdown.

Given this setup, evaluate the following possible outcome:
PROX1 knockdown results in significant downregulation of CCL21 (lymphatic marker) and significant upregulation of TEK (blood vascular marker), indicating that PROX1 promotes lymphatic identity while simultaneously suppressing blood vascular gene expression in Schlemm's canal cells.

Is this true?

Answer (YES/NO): NO